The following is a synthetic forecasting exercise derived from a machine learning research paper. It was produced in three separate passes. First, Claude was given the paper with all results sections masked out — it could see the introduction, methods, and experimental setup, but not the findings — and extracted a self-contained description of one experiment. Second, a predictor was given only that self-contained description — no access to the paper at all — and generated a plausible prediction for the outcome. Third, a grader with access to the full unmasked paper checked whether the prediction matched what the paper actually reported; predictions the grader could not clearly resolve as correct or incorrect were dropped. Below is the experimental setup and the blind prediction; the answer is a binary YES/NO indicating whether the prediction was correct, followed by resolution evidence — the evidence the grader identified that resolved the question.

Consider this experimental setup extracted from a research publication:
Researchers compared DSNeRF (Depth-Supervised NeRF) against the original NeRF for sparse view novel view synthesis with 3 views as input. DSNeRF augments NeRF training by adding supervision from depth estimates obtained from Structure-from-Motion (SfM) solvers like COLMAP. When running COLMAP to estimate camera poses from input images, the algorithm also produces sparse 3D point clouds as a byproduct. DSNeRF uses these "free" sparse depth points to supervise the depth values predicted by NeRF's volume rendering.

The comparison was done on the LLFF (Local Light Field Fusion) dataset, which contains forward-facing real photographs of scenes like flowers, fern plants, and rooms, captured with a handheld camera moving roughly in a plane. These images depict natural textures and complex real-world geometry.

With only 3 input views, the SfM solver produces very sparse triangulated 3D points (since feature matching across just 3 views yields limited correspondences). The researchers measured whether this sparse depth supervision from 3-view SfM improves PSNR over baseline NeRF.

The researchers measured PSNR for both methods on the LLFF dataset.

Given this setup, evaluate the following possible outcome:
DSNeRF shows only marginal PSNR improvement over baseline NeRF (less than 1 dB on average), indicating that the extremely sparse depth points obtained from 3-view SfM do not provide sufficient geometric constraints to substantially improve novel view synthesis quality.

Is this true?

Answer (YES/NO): YES